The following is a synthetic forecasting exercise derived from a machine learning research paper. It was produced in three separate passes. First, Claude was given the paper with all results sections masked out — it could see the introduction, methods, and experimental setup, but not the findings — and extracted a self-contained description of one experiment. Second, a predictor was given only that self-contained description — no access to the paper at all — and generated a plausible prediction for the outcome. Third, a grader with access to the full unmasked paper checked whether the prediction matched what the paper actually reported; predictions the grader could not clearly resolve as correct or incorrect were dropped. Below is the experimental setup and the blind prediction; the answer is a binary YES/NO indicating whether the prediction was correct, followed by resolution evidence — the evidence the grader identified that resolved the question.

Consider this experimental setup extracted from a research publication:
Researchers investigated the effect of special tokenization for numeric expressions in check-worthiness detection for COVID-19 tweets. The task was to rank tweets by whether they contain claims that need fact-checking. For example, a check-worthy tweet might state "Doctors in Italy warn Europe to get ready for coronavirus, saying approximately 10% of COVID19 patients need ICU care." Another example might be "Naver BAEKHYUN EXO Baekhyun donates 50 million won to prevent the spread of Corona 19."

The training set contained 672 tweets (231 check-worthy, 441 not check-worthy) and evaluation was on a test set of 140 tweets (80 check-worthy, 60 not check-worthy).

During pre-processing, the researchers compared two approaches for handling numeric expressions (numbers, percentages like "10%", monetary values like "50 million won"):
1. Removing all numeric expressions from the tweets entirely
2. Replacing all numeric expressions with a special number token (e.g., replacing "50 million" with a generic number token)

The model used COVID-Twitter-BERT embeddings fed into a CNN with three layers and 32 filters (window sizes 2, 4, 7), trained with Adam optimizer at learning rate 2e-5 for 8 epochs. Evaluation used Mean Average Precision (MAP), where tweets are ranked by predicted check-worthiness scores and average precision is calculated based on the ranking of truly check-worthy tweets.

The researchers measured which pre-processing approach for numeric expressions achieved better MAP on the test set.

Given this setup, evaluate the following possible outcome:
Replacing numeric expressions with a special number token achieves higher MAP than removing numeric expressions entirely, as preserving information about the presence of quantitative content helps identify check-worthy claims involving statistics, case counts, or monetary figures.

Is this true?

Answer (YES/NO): YES